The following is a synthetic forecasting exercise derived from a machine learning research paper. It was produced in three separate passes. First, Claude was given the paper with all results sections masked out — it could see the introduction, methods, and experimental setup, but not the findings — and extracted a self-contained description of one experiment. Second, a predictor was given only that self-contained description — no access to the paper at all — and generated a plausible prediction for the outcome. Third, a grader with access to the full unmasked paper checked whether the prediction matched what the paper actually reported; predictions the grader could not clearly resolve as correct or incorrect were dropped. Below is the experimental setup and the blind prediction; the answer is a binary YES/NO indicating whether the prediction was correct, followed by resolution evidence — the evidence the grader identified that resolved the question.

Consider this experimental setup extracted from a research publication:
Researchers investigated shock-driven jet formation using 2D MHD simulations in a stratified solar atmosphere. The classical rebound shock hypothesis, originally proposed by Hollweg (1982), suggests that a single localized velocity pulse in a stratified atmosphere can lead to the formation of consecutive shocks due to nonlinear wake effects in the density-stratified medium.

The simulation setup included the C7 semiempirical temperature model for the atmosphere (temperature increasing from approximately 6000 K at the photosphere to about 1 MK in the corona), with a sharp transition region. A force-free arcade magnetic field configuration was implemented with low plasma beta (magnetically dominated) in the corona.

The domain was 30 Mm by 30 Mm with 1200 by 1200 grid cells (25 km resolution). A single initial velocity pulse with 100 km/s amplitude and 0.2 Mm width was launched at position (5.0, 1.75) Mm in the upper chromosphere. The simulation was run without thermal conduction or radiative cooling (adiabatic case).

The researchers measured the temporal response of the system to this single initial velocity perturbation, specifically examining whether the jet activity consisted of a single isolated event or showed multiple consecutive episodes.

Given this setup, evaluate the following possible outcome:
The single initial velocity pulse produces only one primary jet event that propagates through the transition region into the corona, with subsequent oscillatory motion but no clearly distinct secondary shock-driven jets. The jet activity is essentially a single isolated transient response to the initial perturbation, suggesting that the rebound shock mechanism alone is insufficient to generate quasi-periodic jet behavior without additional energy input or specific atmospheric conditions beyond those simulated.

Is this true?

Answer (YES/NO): NO